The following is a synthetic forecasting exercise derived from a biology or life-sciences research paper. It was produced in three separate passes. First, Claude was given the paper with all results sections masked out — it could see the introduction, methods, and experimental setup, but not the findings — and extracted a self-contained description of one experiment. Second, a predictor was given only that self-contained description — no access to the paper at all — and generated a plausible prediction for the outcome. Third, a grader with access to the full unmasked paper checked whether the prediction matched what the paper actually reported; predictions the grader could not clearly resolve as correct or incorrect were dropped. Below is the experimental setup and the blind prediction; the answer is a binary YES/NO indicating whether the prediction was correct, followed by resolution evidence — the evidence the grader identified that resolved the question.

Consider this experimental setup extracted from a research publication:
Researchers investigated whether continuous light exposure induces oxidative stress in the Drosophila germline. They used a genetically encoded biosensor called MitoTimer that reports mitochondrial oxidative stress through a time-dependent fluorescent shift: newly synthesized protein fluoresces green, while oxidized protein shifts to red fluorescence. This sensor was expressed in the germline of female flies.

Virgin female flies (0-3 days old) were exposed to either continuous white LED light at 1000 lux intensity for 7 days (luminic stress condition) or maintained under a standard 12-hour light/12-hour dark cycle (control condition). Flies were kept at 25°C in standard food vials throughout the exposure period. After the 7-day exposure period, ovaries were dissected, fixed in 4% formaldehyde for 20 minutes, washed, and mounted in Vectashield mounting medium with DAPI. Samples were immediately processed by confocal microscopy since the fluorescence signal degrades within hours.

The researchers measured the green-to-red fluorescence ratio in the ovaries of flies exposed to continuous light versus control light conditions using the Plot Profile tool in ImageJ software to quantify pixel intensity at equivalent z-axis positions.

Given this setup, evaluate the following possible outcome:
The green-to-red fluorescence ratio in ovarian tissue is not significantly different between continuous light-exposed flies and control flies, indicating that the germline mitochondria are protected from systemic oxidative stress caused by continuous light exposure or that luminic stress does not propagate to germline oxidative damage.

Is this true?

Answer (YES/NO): NO